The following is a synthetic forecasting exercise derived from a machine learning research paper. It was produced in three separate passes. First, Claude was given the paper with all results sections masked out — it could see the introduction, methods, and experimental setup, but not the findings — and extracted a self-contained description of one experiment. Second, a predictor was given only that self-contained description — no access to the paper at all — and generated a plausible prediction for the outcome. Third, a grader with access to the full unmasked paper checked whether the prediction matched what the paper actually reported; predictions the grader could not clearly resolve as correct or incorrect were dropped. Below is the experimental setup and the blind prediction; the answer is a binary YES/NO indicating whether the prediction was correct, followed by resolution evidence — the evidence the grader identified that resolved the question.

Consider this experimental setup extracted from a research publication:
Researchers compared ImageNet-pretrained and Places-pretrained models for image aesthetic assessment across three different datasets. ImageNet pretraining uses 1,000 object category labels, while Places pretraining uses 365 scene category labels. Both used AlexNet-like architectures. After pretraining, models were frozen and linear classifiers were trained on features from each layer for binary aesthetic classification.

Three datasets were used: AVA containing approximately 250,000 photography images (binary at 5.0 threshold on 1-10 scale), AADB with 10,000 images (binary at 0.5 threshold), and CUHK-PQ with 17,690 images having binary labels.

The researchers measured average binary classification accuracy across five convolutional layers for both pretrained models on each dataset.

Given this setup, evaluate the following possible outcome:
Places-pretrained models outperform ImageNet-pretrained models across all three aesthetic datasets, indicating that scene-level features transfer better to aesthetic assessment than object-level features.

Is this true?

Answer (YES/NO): NO